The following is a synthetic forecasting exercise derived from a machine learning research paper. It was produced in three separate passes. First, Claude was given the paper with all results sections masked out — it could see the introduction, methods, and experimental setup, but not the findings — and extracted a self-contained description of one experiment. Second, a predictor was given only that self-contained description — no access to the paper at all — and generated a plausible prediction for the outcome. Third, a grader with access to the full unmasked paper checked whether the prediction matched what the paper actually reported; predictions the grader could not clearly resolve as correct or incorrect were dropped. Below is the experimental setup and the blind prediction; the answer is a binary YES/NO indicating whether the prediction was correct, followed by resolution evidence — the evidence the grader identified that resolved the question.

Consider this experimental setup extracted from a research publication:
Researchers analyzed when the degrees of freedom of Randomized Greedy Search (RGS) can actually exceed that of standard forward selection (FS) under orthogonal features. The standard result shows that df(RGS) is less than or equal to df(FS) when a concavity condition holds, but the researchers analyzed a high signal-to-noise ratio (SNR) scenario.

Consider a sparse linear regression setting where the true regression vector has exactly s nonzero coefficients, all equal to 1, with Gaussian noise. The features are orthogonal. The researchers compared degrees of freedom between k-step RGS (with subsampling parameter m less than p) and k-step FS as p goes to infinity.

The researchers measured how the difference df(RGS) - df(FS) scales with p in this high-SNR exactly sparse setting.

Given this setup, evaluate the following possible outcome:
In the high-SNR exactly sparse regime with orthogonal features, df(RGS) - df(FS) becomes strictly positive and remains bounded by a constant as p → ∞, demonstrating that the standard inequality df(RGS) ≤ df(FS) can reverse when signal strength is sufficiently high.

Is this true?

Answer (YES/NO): NO